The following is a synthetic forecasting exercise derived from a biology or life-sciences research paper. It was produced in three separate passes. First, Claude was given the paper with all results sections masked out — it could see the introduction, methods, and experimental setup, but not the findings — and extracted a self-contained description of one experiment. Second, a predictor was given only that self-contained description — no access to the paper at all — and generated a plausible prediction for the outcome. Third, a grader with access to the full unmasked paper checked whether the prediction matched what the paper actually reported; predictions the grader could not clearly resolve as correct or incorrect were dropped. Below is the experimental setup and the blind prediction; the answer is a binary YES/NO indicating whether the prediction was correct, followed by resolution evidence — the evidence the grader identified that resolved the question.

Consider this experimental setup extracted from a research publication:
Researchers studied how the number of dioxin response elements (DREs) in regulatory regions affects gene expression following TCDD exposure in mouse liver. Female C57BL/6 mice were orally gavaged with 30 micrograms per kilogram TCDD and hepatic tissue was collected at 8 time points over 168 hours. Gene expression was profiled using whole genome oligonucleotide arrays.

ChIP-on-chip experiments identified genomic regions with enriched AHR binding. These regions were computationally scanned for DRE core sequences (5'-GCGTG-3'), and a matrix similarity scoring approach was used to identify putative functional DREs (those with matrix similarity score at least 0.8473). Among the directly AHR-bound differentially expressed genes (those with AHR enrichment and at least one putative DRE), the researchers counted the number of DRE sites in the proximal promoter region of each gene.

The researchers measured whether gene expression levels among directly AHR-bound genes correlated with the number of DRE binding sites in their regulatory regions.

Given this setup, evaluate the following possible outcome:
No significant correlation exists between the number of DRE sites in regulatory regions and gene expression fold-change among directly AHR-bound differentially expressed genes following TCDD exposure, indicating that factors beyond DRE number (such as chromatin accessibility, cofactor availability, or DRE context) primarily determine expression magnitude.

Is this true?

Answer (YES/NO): NO